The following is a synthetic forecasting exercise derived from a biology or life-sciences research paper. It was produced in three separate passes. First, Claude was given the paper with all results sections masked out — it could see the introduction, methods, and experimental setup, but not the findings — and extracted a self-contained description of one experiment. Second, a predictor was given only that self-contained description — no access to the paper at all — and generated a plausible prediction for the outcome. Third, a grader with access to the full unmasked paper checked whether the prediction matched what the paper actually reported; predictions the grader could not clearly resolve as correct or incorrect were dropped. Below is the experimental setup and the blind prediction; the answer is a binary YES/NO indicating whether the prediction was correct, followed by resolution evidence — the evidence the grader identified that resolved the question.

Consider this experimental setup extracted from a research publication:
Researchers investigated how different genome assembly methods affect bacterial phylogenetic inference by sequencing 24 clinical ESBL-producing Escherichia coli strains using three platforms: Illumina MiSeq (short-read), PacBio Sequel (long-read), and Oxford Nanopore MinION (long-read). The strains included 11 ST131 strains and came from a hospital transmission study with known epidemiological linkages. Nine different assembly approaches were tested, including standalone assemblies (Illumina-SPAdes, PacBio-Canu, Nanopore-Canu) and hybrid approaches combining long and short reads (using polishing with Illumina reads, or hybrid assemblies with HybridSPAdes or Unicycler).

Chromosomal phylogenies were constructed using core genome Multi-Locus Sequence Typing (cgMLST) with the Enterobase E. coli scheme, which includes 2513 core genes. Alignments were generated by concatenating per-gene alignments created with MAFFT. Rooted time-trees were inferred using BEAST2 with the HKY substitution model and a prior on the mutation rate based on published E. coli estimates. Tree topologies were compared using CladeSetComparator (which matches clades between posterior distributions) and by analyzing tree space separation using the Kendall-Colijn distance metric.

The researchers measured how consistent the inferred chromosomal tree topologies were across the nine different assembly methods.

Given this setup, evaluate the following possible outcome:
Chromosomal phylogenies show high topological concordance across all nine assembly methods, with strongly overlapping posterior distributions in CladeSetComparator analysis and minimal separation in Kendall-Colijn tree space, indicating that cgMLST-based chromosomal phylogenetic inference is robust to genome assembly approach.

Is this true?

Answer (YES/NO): NO